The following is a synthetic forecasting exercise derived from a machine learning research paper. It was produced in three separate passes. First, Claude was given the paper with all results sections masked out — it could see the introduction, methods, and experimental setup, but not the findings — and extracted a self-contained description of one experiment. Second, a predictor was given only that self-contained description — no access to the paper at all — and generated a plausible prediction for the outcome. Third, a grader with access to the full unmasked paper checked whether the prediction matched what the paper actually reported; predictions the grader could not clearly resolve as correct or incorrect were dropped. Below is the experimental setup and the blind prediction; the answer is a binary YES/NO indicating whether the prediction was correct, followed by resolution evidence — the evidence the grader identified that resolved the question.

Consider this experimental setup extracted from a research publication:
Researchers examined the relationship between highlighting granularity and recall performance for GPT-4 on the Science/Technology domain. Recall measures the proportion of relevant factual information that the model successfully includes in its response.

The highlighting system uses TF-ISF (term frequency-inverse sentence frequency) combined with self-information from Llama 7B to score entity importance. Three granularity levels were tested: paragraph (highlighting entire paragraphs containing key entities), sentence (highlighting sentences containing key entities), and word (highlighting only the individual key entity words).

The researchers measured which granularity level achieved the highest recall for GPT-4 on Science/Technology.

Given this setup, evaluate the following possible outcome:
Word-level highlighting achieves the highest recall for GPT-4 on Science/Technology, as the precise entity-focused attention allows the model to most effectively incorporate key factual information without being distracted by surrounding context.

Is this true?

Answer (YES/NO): NO